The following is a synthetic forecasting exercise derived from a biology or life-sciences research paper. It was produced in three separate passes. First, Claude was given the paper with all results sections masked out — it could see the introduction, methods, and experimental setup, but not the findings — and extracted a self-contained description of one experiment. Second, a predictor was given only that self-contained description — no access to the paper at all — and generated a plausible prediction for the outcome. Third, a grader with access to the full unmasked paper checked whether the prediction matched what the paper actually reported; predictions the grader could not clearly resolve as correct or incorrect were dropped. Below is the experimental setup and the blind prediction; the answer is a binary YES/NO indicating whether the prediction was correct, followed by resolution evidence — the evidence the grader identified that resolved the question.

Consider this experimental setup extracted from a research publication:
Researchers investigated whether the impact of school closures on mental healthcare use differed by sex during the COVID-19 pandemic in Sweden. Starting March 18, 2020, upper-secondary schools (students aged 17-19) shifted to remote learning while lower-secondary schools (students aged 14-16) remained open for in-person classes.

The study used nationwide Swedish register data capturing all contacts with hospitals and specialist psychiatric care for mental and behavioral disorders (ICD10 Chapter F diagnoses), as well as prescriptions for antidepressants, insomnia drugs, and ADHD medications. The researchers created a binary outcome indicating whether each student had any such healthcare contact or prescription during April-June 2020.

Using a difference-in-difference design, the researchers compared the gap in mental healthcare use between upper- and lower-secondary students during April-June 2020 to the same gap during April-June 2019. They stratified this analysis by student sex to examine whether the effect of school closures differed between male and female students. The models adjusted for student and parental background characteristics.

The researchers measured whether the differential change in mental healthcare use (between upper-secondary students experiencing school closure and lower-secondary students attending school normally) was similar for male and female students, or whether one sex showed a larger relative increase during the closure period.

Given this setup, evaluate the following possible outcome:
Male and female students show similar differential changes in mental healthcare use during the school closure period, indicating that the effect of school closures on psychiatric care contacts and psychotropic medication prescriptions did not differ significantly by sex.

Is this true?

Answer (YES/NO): NO